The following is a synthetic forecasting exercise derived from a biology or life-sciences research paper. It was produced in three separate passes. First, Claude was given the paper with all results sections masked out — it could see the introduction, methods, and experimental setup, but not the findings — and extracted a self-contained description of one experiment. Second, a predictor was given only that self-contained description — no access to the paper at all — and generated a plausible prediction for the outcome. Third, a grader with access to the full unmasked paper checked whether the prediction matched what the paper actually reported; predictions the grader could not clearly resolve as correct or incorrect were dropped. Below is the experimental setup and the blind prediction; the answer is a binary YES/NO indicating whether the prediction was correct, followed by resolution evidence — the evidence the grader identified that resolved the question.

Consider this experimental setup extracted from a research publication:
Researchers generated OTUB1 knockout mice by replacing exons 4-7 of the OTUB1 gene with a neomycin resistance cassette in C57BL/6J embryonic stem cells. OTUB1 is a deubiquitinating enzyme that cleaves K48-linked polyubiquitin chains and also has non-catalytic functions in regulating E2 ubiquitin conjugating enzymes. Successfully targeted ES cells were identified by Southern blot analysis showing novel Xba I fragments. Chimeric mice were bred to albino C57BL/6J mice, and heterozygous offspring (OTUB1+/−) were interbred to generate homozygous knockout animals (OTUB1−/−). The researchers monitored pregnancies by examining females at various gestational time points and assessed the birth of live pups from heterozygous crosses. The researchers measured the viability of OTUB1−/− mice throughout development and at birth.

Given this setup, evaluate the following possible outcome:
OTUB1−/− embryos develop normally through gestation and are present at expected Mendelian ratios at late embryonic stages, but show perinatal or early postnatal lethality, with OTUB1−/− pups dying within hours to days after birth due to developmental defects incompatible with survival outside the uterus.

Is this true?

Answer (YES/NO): NO